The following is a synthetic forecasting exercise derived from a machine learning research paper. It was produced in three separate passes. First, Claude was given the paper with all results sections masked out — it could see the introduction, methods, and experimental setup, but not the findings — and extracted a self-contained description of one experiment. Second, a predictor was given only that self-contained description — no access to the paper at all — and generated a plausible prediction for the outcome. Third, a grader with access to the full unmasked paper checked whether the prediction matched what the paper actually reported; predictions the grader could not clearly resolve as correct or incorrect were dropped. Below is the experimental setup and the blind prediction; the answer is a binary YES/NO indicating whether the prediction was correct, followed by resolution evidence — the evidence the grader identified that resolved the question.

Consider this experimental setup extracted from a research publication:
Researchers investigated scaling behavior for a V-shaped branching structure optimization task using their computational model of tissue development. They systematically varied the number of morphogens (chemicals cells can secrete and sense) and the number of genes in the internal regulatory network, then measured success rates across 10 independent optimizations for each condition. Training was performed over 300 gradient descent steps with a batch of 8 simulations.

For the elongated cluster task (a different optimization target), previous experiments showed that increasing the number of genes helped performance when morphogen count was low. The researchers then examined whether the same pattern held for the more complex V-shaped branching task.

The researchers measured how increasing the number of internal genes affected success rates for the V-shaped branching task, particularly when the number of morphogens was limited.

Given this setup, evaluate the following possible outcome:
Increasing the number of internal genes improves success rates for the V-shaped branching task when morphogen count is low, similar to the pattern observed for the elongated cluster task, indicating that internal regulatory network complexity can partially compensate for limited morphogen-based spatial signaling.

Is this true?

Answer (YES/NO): NO